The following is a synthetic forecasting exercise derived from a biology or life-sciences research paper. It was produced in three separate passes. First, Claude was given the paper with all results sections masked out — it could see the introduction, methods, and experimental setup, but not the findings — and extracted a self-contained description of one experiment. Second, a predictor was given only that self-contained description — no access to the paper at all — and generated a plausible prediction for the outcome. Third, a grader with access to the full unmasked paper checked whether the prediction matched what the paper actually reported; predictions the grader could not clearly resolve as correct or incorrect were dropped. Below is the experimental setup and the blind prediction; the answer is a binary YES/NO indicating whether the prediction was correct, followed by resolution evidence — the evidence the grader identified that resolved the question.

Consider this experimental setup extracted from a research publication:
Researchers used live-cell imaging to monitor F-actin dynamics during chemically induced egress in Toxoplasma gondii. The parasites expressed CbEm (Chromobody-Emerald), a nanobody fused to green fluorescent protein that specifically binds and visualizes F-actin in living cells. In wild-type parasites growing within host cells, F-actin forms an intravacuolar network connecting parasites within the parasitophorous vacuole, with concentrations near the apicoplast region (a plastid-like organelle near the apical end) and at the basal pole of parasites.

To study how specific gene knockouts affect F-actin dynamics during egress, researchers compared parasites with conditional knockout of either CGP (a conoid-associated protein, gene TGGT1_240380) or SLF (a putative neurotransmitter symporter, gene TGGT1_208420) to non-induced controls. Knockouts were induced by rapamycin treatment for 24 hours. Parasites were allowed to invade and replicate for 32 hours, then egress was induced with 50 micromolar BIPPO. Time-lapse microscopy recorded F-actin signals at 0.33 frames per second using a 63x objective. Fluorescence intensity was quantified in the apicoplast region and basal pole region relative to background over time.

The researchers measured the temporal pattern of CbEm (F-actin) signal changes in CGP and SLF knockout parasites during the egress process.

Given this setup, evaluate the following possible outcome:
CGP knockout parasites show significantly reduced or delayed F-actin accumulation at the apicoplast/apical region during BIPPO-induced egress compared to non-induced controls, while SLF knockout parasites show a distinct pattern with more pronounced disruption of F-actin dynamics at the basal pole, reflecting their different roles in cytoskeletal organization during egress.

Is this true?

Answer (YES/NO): NO